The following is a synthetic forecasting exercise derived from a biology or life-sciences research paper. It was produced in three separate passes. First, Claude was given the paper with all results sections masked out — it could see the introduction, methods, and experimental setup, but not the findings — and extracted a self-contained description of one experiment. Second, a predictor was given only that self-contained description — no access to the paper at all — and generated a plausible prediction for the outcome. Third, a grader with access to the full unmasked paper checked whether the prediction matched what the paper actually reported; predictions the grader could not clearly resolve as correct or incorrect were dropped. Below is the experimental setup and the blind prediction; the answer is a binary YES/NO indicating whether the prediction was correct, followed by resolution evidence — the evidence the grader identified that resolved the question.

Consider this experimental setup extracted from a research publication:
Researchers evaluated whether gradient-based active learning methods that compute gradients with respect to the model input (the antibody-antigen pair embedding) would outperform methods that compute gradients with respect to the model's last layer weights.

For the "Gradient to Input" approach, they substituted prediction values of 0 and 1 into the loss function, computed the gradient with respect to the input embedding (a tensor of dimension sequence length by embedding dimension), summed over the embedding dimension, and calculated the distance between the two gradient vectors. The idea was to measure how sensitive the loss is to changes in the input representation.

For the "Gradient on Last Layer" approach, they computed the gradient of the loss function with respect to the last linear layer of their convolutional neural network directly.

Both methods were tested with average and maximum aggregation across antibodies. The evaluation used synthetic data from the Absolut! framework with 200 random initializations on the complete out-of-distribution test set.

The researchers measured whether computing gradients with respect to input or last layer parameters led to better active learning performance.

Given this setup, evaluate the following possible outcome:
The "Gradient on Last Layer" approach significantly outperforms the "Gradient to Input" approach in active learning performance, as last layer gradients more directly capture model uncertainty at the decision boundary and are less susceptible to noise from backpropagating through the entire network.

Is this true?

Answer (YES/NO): YES